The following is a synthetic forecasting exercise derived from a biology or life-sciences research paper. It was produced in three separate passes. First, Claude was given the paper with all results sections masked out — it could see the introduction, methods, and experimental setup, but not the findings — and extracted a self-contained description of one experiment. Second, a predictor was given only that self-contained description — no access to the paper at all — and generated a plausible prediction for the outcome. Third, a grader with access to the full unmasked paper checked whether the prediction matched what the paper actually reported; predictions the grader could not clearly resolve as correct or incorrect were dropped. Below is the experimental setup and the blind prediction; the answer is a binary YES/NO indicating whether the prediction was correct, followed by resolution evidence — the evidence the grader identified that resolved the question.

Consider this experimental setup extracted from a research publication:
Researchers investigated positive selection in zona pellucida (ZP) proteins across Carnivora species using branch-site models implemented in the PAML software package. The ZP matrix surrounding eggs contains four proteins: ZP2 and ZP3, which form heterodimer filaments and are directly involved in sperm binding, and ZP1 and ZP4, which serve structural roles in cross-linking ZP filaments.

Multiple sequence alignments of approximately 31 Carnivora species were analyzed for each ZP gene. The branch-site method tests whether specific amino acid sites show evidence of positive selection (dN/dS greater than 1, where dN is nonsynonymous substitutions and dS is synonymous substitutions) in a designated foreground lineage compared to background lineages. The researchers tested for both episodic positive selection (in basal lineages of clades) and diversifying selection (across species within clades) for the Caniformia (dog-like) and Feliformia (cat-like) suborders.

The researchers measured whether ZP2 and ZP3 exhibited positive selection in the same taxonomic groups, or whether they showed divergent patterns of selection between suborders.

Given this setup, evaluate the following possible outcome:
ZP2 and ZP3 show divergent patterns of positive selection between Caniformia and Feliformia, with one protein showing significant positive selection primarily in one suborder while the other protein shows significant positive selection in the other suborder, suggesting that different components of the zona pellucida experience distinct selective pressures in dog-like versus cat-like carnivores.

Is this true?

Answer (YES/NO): YES